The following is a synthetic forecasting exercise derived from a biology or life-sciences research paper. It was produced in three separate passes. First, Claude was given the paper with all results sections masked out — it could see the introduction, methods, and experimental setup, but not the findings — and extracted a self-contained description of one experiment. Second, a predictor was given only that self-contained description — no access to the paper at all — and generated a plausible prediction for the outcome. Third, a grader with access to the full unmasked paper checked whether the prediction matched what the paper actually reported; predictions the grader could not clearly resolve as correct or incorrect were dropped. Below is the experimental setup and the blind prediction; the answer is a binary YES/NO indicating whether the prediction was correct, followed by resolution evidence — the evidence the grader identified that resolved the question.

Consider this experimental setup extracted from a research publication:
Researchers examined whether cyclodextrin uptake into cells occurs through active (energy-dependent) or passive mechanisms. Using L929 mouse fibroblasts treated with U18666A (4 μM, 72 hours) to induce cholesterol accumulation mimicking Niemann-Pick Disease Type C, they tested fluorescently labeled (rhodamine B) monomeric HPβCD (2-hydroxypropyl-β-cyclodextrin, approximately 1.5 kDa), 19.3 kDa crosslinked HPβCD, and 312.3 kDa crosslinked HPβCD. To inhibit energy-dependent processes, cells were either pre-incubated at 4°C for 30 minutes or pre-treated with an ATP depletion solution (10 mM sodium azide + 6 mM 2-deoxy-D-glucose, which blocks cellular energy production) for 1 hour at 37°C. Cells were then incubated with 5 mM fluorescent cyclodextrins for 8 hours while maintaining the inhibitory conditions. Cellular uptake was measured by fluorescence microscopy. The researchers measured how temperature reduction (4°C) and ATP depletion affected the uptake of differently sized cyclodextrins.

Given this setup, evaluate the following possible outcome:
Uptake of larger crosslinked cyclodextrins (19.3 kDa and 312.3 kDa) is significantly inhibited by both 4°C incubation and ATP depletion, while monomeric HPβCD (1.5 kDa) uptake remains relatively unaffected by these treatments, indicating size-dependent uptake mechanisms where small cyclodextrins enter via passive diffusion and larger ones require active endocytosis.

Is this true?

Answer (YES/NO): NO